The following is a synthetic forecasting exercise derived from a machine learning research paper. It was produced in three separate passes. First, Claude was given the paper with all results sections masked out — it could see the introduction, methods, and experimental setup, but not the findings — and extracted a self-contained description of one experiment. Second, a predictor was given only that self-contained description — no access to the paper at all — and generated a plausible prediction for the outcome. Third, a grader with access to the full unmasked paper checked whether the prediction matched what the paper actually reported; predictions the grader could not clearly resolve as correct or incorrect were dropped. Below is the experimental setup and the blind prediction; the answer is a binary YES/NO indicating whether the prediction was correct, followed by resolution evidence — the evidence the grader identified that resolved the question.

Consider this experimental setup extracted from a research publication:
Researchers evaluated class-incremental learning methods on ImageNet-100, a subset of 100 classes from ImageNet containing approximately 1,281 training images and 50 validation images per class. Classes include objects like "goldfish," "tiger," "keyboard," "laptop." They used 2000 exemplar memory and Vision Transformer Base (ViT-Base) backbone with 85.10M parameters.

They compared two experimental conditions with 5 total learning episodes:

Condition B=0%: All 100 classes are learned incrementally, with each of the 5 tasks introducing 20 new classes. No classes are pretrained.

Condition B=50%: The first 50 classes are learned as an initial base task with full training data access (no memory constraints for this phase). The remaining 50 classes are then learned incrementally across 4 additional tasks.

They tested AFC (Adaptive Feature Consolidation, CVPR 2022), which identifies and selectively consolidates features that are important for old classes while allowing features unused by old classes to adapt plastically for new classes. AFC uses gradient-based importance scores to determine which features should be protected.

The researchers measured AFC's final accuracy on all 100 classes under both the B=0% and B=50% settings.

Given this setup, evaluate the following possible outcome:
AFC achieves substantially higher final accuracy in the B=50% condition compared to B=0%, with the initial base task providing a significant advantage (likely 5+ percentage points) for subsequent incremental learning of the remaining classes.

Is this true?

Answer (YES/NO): NO